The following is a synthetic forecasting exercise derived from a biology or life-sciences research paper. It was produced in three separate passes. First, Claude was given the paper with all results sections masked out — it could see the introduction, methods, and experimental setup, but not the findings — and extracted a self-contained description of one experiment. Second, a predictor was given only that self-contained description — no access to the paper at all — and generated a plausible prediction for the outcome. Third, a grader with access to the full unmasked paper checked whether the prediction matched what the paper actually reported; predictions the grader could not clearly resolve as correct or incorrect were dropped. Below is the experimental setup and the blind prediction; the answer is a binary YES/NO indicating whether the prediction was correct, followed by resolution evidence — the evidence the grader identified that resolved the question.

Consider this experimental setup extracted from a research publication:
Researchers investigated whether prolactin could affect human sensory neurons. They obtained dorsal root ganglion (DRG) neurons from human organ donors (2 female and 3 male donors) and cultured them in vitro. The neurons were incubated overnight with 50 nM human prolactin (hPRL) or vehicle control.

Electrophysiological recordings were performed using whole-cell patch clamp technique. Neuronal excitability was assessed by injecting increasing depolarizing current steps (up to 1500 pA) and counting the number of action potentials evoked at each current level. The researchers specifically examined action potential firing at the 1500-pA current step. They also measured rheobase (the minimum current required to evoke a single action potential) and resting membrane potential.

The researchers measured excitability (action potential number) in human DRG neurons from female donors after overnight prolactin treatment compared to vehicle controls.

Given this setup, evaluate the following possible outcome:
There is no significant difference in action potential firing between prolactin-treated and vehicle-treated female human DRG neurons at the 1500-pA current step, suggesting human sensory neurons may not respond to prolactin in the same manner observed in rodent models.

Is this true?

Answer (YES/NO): NO